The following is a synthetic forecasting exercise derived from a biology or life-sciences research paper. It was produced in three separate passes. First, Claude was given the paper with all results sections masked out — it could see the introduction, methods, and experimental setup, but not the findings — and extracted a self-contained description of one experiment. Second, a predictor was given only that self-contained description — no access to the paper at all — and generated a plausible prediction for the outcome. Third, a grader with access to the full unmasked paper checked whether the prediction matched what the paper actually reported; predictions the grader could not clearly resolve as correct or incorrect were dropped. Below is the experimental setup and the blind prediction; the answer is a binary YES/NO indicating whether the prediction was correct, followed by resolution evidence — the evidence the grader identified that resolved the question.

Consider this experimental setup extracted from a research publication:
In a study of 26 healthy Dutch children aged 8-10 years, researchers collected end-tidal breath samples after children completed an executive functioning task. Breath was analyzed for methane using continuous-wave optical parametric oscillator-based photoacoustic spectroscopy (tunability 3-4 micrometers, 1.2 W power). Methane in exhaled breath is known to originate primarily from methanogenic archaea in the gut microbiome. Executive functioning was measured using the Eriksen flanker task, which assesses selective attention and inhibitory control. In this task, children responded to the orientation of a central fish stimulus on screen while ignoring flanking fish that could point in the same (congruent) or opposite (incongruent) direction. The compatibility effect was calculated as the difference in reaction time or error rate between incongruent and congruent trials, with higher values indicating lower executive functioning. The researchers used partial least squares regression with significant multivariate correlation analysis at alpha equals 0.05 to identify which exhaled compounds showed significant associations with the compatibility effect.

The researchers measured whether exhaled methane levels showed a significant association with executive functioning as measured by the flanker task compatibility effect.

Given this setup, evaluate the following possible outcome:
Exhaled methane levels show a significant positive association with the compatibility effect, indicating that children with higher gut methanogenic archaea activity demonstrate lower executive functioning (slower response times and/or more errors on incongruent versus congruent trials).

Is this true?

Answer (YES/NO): NO